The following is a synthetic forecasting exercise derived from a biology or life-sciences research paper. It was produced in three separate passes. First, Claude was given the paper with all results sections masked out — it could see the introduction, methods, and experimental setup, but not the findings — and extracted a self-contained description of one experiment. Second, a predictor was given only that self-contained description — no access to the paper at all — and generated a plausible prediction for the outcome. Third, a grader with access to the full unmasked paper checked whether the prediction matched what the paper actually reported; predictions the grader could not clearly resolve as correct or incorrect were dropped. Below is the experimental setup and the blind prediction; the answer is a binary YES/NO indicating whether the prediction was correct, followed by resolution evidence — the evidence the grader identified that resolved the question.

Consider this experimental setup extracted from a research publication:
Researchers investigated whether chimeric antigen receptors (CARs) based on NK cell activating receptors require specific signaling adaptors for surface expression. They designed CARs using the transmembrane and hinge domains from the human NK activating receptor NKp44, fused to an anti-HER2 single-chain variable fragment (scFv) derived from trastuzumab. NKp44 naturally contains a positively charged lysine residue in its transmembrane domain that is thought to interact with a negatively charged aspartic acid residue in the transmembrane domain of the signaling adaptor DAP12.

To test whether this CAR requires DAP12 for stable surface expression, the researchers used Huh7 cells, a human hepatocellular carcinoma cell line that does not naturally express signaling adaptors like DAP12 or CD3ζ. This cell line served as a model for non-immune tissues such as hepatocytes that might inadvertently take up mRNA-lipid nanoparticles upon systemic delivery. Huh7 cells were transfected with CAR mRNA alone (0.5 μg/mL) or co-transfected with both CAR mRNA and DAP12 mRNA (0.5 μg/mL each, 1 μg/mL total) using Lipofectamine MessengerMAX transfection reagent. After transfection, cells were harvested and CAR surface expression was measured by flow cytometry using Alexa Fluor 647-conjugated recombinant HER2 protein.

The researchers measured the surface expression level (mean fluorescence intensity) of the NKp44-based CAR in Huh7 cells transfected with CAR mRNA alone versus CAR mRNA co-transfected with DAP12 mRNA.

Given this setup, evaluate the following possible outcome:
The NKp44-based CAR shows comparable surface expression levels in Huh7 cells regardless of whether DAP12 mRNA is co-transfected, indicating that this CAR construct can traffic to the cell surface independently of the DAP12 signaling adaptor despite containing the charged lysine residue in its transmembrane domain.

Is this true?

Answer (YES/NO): NO